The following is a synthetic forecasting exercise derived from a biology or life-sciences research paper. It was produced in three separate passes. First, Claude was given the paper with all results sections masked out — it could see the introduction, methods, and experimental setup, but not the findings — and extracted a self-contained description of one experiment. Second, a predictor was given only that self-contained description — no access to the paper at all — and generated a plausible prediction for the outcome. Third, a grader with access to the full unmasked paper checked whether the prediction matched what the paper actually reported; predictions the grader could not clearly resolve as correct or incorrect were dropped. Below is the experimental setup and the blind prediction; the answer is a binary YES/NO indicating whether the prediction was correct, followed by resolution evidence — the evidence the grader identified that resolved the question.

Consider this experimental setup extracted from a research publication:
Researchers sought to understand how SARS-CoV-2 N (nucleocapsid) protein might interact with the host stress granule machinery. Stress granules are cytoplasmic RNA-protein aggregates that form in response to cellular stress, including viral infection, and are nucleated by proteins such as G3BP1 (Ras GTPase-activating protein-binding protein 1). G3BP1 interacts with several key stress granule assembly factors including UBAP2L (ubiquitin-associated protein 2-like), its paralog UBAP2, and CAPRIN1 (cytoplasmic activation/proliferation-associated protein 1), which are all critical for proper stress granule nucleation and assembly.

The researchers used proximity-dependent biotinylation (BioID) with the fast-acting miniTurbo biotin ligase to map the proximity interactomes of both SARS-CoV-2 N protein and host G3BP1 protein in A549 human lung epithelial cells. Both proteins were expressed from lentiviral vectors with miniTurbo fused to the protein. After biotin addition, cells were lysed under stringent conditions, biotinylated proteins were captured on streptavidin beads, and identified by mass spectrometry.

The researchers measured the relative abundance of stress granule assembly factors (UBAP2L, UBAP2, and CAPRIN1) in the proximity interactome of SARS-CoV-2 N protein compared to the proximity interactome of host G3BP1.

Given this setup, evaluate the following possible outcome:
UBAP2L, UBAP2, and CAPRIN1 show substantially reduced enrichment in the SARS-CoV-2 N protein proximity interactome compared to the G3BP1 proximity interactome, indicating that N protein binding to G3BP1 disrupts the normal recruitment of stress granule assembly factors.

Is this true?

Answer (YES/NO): YES